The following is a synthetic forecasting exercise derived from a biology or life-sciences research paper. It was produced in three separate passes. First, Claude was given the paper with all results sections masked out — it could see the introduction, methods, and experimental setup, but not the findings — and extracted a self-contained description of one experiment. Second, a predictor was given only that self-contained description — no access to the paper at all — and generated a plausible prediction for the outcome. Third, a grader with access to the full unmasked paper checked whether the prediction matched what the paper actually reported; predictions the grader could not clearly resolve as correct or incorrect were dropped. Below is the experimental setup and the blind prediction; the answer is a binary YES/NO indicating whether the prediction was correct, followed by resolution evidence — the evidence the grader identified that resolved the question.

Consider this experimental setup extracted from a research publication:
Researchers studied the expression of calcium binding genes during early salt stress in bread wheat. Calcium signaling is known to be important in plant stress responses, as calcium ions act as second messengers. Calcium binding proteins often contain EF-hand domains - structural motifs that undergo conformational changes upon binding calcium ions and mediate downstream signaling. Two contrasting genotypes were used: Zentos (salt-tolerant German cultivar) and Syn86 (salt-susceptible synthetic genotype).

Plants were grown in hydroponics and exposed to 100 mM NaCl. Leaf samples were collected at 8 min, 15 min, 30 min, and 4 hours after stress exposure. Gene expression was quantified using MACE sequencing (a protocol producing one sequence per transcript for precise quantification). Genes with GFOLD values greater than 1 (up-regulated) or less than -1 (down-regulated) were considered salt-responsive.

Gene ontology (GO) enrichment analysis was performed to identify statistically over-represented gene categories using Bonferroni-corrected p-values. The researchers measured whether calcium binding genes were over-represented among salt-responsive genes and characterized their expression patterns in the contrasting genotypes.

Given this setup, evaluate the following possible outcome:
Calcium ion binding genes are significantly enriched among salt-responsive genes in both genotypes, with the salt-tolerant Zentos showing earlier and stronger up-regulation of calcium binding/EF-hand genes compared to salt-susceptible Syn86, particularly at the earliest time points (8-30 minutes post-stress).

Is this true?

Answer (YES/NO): NO